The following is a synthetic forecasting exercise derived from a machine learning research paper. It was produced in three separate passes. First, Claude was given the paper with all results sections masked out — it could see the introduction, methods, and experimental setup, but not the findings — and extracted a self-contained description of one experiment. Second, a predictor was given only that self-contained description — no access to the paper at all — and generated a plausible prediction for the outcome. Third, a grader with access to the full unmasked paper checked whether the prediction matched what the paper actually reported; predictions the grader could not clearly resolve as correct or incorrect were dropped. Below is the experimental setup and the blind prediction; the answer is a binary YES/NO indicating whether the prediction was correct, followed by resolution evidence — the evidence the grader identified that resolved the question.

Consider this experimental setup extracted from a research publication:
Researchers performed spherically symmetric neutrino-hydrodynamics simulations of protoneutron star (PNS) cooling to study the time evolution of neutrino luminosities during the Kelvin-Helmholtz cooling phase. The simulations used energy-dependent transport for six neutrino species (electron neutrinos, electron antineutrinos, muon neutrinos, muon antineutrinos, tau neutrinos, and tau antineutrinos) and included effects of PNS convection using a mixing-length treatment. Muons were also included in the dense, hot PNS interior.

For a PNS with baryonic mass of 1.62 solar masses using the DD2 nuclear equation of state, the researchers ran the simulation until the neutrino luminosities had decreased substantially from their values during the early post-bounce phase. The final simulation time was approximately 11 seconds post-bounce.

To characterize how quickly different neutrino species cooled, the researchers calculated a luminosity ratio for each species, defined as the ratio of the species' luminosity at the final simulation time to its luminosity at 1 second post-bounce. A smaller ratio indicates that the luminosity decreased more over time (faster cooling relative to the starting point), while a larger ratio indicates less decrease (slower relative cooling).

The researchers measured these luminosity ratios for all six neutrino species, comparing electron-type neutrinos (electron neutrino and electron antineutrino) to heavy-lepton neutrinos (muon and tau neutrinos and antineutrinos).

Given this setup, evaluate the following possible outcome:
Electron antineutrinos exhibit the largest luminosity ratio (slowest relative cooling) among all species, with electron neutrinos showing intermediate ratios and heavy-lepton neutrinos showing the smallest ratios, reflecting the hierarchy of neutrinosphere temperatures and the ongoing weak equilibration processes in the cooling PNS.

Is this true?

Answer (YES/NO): NO